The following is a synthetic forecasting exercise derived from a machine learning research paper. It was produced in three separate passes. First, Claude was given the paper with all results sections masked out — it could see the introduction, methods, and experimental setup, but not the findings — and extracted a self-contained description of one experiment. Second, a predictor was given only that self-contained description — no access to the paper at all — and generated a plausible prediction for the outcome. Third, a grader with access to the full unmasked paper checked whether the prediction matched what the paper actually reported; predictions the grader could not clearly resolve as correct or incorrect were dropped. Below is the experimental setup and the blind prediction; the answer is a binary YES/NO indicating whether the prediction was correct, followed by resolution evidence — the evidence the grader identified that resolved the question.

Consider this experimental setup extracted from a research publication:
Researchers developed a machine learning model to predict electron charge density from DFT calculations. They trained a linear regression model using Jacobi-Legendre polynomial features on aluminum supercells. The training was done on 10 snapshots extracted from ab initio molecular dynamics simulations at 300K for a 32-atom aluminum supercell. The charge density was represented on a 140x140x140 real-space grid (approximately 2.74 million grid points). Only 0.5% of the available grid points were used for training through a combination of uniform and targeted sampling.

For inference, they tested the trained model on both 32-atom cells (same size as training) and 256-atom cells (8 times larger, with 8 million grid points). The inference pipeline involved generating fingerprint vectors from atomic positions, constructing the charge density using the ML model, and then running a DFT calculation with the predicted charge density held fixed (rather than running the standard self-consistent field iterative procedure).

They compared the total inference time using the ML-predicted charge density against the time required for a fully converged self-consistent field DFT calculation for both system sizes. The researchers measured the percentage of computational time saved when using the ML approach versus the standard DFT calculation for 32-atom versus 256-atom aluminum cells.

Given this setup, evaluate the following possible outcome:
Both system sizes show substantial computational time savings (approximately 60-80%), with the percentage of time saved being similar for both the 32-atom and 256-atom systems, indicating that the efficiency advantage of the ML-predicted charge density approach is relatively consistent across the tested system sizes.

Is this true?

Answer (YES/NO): NO